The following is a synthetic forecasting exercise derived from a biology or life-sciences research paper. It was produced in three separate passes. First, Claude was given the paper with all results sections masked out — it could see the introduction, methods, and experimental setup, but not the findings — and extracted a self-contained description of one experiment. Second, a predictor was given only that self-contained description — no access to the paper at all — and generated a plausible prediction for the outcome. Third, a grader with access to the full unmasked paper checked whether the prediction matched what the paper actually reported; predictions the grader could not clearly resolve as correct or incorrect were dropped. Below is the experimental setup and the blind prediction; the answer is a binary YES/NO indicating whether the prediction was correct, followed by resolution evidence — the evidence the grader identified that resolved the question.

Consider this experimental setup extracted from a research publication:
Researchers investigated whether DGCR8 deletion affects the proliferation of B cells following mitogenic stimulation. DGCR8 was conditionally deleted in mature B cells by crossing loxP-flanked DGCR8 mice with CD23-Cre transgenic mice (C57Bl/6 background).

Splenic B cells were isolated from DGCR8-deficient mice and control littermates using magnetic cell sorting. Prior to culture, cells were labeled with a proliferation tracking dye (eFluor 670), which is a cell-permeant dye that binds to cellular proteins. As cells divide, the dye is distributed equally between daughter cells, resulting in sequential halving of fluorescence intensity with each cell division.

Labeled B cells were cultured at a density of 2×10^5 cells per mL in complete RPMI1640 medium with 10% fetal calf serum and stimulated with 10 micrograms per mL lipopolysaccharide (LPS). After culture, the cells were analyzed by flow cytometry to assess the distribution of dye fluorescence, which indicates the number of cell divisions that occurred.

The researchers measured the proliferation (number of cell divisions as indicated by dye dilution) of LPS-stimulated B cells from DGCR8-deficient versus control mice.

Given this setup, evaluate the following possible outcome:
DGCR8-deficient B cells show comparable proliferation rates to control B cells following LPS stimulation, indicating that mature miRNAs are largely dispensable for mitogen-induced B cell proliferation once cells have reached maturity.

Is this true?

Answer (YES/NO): NO